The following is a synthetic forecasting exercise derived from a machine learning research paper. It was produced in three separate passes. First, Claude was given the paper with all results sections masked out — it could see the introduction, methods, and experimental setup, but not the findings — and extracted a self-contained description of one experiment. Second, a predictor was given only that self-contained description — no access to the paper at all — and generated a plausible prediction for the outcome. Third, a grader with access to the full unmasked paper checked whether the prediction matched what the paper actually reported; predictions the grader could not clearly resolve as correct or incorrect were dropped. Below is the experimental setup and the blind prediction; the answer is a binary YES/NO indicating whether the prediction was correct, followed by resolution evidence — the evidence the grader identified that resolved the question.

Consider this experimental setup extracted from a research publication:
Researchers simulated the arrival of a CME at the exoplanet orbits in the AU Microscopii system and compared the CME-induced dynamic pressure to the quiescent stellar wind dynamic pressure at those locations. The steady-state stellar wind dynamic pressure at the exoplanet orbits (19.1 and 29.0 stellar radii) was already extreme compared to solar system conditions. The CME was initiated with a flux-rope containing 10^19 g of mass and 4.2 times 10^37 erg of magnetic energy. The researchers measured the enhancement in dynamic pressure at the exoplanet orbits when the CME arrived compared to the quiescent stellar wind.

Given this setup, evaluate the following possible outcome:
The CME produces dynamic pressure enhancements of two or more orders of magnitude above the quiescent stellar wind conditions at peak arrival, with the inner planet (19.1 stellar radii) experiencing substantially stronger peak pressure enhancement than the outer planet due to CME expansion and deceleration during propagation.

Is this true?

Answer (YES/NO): NO